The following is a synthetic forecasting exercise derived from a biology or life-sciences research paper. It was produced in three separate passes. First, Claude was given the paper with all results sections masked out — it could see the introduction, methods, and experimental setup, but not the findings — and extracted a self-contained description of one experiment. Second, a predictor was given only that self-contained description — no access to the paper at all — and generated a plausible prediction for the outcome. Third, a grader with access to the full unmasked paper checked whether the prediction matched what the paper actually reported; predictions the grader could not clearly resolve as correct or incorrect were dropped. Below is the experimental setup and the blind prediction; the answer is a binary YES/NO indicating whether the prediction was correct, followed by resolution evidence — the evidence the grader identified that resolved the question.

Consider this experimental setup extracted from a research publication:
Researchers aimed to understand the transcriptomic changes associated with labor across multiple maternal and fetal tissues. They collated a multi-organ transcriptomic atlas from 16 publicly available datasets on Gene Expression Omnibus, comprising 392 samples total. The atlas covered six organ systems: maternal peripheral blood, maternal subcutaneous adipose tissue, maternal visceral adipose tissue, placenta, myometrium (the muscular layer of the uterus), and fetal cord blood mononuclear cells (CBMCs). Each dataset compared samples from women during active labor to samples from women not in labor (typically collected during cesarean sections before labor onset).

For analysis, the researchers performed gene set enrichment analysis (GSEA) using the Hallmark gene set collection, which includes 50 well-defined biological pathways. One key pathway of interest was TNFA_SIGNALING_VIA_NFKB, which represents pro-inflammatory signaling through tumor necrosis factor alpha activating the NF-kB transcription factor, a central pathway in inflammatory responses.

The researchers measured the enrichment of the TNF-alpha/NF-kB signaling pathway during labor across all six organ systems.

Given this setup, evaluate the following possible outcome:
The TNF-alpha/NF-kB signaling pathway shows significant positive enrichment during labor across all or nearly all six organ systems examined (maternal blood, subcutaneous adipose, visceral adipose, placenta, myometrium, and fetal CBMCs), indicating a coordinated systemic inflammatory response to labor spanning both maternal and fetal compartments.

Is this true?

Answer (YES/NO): NO